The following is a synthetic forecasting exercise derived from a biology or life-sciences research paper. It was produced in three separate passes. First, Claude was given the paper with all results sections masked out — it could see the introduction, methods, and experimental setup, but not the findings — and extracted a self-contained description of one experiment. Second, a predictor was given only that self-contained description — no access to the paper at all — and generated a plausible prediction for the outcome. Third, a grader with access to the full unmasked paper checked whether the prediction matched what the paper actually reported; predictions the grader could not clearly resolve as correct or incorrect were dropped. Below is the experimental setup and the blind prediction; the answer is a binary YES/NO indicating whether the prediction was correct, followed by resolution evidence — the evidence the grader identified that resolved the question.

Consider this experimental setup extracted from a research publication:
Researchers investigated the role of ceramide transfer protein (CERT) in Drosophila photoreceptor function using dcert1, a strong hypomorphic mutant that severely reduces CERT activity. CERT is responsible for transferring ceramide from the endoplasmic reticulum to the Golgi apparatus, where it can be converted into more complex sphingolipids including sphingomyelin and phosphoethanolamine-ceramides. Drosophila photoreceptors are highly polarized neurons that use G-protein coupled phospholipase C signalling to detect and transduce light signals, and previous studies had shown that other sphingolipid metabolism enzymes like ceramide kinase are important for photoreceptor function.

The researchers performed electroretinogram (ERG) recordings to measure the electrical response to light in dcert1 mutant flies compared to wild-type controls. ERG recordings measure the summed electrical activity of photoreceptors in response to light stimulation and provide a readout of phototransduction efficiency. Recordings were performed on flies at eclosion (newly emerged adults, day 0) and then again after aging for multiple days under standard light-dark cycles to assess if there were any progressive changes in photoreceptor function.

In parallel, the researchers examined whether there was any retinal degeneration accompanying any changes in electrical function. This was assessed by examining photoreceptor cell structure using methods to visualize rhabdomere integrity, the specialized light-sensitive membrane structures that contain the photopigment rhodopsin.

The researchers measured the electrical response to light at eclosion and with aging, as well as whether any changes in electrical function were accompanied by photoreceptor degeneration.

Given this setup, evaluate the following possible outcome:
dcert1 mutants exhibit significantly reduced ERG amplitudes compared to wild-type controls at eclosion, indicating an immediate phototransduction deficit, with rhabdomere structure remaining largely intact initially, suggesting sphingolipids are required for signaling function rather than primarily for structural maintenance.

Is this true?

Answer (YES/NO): YES